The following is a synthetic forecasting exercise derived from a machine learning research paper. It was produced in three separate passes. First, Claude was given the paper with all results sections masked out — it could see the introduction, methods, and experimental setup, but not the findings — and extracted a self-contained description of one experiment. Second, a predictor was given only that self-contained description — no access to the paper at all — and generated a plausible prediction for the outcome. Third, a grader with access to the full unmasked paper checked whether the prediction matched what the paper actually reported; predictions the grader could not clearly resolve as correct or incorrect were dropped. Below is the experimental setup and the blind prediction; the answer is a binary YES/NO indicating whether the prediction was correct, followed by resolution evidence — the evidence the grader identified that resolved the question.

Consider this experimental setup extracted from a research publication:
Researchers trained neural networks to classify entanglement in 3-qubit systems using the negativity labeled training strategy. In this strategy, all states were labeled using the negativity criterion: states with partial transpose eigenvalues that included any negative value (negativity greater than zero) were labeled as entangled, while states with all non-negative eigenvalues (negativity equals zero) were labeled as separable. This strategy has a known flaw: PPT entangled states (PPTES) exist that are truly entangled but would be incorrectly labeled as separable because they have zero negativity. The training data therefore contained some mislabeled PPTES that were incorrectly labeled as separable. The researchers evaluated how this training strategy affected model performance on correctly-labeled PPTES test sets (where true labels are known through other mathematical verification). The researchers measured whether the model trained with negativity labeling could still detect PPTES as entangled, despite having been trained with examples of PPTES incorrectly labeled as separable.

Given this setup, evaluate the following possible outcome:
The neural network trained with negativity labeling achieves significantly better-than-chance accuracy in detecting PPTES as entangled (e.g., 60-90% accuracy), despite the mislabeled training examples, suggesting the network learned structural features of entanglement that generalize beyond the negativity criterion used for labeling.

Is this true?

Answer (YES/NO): NO